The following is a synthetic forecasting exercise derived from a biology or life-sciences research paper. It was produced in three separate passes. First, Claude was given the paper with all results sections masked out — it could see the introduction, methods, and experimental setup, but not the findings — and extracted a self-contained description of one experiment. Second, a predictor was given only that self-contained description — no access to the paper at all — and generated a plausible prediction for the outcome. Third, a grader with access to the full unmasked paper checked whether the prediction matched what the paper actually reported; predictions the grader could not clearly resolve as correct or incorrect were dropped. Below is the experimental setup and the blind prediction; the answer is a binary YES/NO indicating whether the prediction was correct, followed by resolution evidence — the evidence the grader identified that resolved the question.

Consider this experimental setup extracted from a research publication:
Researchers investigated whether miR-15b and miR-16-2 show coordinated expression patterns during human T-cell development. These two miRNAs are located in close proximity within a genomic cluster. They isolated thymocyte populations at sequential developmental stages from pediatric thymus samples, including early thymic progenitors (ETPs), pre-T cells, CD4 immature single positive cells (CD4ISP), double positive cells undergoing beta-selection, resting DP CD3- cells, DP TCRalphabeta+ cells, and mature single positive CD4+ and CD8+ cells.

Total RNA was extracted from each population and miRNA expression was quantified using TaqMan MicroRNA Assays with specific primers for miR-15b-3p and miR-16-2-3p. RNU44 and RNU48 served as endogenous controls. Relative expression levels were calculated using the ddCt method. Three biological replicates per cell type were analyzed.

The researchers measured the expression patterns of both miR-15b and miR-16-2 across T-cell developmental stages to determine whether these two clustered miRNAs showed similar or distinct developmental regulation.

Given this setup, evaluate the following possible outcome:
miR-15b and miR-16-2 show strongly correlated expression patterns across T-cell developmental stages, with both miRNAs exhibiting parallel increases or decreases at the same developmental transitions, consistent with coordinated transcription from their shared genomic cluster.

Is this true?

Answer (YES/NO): YES